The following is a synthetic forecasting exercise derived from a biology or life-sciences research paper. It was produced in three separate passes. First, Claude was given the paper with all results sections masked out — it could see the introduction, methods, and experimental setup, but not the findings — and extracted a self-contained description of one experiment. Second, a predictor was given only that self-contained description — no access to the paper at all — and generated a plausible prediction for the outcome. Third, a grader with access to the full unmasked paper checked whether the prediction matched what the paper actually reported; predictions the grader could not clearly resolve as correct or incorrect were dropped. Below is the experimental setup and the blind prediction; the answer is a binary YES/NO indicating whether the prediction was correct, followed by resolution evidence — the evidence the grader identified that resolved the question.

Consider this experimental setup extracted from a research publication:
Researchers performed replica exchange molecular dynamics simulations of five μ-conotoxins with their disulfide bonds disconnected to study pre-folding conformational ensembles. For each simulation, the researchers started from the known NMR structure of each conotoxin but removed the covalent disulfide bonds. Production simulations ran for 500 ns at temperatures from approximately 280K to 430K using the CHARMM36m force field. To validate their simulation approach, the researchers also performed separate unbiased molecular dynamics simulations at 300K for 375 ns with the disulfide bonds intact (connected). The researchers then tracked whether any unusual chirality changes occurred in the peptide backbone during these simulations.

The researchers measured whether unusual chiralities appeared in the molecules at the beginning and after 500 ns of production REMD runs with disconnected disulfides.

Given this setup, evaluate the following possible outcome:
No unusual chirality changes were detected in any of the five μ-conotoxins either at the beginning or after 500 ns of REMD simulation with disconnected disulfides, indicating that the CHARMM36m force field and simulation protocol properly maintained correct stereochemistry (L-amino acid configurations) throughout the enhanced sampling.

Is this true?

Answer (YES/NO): YES